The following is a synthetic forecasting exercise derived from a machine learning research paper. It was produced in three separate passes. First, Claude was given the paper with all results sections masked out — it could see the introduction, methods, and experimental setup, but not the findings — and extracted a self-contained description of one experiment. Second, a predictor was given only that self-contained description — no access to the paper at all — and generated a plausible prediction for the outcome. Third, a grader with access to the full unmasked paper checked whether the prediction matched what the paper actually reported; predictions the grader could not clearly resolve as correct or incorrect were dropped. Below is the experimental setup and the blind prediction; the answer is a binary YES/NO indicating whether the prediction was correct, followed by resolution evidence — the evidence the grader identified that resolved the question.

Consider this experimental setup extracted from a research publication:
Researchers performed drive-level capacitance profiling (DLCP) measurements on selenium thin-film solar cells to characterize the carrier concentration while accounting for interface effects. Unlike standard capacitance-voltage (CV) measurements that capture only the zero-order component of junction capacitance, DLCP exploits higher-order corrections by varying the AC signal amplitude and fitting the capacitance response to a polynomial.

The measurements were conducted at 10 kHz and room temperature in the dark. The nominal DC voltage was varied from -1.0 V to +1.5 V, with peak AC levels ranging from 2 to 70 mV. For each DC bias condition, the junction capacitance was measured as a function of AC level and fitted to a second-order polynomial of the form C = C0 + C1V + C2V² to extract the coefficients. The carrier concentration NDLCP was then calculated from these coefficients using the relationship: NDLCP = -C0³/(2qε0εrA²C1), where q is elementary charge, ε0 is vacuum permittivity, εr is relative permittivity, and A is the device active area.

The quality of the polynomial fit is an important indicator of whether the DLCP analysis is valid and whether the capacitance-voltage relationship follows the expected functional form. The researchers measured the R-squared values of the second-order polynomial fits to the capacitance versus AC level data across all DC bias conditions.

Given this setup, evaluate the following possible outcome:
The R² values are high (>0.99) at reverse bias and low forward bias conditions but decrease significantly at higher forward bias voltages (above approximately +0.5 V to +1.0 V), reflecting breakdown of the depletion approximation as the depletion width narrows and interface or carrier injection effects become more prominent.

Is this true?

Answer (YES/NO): NO